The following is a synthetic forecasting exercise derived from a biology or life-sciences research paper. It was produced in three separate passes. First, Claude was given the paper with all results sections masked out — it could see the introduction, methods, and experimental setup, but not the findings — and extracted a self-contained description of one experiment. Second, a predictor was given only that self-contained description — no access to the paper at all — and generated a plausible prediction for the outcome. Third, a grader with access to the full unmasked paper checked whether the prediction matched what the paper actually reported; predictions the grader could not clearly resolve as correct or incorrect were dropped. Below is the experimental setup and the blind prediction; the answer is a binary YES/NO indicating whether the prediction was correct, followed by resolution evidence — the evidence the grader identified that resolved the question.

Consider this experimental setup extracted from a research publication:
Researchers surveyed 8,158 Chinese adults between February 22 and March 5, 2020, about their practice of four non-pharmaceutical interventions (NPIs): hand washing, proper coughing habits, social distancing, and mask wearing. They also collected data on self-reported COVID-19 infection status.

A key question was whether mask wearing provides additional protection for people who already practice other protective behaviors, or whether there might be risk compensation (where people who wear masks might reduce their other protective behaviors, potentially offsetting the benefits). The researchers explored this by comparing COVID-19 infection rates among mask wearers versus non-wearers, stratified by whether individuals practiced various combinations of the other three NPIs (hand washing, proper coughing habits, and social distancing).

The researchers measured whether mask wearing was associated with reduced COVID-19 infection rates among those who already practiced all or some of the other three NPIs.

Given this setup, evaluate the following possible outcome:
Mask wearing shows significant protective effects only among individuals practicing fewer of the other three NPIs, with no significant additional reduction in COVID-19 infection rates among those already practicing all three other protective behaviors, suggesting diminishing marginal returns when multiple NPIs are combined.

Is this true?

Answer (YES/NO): NO